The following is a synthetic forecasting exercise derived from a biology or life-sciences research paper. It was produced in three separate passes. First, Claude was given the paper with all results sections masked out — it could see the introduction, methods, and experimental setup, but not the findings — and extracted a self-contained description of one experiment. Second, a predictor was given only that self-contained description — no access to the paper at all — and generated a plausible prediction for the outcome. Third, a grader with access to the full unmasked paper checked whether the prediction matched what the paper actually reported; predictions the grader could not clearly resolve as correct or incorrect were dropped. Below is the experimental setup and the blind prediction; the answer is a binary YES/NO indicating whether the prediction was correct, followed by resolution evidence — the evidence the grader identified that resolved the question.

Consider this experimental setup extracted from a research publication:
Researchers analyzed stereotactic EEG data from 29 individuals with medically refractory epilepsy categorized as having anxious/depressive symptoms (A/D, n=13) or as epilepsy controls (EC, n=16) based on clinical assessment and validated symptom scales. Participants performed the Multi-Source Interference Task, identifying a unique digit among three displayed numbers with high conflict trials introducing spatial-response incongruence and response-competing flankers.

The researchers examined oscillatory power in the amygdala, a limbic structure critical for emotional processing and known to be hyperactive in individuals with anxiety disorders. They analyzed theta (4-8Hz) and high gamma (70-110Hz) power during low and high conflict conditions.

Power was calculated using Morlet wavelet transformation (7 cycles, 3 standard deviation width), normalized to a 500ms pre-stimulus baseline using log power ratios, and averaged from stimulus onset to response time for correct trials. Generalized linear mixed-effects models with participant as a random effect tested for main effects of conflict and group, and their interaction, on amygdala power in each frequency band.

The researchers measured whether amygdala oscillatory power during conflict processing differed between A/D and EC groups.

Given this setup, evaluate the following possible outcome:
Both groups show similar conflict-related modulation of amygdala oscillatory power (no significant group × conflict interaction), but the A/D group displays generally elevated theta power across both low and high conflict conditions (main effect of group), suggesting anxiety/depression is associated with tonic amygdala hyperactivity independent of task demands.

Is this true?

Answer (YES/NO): NO